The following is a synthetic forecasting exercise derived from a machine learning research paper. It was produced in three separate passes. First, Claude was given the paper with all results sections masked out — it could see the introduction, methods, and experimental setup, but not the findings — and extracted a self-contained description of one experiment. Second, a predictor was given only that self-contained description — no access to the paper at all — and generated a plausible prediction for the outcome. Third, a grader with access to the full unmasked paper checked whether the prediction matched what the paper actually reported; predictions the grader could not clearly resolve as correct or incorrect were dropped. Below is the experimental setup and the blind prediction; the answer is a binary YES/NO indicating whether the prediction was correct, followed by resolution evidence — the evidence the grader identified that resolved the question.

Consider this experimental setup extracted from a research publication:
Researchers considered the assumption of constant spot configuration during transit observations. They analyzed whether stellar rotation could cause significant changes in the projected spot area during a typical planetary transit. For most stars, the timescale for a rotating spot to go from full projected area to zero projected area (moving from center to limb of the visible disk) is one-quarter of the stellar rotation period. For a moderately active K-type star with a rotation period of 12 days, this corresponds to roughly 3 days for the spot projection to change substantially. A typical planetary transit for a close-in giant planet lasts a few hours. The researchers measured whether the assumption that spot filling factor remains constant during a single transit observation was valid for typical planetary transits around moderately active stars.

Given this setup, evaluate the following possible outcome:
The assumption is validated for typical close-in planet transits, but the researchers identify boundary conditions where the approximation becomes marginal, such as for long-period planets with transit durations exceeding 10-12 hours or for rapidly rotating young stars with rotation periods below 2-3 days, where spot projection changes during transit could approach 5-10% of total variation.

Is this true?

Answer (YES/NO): NO